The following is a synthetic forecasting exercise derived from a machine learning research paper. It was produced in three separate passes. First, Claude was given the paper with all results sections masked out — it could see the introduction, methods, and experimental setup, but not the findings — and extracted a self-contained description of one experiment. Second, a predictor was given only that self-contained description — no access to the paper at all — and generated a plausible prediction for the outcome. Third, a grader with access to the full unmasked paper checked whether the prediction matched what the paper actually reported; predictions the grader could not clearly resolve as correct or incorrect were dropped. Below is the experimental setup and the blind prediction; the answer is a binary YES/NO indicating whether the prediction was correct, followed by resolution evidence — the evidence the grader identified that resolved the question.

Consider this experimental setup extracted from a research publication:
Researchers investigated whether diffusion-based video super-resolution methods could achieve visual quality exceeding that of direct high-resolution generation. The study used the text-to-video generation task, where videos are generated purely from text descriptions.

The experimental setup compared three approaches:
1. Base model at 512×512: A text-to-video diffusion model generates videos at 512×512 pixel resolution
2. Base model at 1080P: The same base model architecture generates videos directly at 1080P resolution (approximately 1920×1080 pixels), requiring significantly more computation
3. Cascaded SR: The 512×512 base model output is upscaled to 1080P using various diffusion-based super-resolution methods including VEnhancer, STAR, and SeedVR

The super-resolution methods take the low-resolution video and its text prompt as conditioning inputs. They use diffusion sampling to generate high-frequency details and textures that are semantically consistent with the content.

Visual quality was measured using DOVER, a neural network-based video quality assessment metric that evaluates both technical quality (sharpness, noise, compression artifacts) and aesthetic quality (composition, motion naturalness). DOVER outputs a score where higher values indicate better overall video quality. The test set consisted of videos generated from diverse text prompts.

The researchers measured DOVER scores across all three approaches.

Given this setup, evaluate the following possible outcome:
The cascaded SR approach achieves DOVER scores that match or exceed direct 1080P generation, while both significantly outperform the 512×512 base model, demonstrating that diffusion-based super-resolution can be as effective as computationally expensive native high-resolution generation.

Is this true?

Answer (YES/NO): YES